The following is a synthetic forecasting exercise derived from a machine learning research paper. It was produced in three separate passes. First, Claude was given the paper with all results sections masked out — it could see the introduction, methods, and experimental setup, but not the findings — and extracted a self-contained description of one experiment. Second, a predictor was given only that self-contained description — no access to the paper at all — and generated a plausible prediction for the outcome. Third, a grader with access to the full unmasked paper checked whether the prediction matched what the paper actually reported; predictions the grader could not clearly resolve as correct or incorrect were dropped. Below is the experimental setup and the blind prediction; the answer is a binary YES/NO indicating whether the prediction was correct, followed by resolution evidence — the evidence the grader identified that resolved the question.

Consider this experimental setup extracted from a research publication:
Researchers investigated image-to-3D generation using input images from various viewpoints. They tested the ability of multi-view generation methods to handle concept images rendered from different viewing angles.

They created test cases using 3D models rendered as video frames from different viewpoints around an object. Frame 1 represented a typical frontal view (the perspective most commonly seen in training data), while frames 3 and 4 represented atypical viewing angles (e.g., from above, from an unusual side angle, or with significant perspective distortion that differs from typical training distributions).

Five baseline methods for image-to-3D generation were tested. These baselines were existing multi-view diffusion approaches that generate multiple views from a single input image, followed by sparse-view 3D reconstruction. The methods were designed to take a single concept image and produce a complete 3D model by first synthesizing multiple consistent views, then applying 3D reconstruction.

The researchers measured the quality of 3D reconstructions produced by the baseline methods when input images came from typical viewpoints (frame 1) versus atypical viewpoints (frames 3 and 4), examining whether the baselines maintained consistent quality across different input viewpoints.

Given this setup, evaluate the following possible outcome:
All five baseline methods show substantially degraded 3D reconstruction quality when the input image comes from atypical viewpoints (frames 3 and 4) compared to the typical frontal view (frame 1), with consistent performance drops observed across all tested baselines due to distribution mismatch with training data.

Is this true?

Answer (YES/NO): YES